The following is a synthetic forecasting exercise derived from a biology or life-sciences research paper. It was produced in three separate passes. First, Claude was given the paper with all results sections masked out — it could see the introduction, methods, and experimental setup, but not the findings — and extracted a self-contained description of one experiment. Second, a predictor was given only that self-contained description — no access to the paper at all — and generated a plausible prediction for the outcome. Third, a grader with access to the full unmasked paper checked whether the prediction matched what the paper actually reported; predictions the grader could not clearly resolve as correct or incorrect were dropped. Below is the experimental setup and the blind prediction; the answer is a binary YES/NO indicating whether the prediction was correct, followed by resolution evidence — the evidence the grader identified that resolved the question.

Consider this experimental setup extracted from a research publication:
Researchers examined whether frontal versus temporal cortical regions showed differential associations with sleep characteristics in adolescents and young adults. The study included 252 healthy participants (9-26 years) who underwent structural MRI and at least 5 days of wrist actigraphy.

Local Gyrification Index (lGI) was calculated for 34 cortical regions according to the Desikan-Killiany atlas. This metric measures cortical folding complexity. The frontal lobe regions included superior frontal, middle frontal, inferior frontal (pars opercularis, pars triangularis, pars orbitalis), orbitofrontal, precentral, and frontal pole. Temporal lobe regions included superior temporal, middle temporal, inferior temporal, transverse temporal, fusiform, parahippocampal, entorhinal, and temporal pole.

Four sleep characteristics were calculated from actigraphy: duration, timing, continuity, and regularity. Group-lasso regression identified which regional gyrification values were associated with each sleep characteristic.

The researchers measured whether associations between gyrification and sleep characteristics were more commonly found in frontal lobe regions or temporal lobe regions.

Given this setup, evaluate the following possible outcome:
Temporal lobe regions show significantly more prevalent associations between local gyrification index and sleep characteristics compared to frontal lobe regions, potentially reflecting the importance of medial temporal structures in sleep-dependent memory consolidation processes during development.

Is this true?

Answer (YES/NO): NO